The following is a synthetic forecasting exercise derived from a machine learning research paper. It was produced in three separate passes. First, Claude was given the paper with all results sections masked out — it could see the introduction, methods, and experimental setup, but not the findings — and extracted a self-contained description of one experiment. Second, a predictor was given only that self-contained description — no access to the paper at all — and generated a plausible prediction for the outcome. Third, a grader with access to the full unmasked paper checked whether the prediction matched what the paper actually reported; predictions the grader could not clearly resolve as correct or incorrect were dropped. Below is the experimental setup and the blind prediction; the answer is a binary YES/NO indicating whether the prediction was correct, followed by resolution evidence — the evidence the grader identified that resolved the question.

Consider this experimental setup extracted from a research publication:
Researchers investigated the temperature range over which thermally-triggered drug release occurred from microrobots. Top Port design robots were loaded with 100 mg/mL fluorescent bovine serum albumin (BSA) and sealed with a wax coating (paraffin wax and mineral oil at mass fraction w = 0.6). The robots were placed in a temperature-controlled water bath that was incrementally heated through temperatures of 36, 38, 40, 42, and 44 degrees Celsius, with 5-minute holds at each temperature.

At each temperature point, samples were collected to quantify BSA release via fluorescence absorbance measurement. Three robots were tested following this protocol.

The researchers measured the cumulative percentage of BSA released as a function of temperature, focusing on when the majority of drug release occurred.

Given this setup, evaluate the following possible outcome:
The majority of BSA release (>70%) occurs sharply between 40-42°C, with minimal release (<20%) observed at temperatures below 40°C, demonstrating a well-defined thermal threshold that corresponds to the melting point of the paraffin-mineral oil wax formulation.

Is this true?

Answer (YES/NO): NO